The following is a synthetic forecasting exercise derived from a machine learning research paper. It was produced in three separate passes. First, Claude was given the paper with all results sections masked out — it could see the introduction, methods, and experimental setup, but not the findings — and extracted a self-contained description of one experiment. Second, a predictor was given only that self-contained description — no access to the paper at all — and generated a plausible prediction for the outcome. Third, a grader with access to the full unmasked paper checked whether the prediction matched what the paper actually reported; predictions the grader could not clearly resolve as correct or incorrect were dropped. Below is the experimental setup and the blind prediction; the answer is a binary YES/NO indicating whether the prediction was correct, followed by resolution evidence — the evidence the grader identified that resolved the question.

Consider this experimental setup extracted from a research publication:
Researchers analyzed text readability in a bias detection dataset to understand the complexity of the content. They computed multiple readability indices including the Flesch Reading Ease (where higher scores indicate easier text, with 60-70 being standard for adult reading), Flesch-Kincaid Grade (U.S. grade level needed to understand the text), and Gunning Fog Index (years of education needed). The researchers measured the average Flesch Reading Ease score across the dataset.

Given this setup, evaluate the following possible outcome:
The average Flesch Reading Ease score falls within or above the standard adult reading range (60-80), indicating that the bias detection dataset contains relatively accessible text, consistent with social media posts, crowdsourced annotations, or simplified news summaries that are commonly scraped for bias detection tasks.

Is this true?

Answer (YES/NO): YES